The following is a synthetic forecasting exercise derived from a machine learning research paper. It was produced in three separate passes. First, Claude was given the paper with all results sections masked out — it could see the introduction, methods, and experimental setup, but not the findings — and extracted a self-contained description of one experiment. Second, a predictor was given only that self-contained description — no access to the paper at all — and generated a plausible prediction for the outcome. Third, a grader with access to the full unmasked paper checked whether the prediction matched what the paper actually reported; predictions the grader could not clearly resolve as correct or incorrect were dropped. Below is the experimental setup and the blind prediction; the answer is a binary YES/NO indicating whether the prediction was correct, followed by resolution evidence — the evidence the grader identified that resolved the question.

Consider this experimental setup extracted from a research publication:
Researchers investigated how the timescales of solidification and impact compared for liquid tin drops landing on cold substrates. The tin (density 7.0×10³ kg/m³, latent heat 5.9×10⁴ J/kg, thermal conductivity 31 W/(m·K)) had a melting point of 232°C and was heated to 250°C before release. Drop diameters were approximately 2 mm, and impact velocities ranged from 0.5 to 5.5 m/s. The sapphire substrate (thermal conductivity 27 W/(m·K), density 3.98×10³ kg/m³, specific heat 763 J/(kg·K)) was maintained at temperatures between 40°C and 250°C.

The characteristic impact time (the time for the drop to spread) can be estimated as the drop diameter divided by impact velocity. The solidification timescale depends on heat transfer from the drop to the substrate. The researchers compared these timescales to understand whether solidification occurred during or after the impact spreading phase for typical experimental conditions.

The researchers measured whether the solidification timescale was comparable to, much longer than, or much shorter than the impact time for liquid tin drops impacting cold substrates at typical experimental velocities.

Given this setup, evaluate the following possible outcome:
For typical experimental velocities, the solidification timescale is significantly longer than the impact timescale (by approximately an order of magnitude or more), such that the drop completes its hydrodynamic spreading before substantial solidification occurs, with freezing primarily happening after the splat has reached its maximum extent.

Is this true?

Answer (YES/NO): NO